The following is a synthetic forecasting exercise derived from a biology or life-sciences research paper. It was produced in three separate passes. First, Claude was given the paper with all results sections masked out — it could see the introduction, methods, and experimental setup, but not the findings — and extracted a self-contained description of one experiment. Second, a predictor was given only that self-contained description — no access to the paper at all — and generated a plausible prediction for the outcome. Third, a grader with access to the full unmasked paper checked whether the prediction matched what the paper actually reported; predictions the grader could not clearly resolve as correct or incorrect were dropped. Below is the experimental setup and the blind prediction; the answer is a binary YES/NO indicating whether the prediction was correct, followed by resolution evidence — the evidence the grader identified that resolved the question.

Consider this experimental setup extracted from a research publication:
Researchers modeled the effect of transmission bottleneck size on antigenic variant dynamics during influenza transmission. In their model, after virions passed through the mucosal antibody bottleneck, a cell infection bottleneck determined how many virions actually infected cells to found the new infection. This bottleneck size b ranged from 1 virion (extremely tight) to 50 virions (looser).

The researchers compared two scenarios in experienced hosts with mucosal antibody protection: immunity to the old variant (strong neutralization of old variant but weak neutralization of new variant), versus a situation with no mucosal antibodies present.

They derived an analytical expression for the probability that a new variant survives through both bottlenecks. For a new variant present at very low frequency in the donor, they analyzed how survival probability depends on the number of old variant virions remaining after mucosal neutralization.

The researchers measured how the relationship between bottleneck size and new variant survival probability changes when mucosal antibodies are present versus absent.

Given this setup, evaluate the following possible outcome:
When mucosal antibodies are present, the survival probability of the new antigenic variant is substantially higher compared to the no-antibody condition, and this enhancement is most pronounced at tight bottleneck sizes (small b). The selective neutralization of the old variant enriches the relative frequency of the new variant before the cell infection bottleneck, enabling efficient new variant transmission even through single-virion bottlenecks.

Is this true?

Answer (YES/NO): YES